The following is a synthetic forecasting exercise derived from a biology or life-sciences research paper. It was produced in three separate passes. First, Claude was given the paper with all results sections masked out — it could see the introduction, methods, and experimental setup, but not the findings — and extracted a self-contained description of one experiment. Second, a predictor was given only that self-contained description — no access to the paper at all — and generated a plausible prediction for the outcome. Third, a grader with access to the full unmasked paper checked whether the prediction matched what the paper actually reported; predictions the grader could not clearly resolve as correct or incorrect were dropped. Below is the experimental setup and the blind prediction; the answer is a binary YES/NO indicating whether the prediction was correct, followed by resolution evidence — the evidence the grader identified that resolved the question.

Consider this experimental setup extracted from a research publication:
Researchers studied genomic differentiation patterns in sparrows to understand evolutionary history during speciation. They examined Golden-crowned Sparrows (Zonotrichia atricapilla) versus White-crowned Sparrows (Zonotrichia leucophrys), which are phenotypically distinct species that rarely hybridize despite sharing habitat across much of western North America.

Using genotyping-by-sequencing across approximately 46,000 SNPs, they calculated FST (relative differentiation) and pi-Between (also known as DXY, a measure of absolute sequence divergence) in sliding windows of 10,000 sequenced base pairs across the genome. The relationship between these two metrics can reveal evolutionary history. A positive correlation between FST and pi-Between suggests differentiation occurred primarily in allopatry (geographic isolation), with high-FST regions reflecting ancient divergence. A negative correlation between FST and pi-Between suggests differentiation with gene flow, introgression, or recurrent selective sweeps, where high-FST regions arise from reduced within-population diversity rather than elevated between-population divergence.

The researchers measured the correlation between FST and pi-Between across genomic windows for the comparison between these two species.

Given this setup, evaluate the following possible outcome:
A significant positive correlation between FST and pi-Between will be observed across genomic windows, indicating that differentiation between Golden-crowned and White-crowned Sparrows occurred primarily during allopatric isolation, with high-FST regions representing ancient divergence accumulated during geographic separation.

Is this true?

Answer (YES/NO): NO